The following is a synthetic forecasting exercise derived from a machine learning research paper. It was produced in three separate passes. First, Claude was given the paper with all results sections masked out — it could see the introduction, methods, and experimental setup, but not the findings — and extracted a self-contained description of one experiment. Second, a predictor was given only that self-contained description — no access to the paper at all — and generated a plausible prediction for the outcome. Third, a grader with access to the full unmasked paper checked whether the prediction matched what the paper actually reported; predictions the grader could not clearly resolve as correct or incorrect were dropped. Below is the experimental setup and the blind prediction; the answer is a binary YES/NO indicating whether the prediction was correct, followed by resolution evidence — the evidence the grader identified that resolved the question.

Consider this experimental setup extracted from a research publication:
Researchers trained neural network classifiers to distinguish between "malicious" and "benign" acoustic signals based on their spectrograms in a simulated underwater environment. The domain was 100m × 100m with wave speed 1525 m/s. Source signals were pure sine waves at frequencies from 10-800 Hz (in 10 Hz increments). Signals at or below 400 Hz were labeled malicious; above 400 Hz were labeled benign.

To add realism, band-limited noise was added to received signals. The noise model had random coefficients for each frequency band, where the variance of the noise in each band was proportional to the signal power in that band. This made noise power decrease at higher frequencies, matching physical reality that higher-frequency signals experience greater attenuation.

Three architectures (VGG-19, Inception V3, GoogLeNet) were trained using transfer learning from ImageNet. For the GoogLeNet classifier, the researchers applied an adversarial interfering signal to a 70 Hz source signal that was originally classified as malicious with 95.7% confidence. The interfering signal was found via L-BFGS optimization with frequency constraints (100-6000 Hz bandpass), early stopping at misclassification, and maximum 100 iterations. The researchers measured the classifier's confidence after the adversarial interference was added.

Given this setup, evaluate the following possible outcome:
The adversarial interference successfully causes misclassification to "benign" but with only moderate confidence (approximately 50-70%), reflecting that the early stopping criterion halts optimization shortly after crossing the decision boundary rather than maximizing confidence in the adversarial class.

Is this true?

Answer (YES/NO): NO